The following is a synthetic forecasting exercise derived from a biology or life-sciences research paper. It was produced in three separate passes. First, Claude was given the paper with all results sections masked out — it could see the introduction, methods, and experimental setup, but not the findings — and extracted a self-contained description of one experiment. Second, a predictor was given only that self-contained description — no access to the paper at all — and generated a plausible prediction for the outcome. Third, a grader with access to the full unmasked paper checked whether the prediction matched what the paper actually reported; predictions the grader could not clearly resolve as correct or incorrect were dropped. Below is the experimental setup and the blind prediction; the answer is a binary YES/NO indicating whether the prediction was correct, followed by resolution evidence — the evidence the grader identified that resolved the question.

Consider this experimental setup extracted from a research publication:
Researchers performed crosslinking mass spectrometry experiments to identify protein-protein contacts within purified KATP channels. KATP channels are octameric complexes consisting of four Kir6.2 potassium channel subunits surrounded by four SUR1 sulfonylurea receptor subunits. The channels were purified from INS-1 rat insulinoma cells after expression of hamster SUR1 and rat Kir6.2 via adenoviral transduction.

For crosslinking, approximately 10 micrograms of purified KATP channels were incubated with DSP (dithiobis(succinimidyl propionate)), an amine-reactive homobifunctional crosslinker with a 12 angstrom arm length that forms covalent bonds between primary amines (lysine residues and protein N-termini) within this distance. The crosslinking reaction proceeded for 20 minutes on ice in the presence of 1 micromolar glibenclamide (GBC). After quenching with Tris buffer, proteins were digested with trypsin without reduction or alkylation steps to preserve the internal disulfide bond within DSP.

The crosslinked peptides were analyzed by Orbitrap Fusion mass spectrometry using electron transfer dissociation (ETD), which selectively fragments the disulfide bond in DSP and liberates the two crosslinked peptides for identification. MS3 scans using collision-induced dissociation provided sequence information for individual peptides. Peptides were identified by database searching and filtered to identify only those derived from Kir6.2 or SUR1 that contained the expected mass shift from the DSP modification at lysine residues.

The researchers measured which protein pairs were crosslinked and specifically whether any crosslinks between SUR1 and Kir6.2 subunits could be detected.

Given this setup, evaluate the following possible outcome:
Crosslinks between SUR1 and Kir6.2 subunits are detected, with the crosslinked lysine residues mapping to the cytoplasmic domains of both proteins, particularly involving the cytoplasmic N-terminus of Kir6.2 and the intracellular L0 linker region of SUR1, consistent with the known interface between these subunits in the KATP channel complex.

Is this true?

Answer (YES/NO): NO